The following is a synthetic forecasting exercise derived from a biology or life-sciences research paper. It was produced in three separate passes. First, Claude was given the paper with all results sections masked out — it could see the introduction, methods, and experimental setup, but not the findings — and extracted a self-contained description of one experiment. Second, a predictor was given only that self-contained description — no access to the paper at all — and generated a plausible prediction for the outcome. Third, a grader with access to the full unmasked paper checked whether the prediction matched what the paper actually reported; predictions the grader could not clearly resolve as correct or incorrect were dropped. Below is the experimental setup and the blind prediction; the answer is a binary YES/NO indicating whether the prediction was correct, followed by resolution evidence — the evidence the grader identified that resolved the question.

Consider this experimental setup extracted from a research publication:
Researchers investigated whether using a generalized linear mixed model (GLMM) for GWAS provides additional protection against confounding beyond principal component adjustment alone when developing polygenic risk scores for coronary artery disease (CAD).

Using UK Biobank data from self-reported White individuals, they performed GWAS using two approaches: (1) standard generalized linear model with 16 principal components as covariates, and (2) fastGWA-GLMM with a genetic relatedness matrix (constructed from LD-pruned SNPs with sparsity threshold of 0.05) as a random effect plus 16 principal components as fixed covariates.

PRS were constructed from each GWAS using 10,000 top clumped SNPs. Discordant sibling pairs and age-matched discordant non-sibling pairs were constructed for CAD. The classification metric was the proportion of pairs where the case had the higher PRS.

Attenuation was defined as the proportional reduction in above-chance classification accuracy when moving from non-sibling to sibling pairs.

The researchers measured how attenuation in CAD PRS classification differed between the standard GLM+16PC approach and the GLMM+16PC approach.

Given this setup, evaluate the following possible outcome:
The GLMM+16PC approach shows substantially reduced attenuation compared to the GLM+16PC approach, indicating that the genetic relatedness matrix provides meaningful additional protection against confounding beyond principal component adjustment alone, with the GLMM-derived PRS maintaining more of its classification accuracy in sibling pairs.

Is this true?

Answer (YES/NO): NO